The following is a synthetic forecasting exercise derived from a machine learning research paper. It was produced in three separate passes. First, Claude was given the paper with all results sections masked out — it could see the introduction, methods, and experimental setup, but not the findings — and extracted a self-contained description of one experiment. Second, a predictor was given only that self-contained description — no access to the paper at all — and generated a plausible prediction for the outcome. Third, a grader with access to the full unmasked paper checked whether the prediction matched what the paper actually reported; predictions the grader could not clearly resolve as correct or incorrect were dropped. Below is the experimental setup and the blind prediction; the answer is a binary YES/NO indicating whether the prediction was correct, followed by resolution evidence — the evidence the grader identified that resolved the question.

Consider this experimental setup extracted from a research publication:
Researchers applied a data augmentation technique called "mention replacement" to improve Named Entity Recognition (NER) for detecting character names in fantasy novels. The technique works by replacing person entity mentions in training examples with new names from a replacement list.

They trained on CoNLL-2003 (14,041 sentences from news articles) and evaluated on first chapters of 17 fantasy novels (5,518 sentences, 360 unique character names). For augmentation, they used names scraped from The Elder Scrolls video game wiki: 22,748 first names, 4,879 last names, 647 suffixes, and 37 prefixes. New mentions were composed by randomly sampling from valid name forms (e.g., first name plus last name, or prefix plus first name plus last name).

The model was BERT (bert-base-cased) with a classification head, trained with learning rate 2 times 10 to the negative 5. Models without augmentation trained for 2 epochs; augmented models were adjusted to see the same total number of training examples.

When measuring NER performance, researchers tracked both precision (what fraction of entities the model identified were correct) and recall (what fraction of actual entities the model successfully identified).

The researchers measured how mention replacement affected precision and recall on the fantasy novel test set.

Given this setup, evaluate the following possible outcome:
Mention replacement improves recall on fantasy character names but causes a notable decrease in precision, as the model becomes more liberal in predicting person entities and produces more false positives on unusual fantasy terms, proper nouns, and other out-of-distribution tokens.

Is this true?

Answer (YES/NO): YES